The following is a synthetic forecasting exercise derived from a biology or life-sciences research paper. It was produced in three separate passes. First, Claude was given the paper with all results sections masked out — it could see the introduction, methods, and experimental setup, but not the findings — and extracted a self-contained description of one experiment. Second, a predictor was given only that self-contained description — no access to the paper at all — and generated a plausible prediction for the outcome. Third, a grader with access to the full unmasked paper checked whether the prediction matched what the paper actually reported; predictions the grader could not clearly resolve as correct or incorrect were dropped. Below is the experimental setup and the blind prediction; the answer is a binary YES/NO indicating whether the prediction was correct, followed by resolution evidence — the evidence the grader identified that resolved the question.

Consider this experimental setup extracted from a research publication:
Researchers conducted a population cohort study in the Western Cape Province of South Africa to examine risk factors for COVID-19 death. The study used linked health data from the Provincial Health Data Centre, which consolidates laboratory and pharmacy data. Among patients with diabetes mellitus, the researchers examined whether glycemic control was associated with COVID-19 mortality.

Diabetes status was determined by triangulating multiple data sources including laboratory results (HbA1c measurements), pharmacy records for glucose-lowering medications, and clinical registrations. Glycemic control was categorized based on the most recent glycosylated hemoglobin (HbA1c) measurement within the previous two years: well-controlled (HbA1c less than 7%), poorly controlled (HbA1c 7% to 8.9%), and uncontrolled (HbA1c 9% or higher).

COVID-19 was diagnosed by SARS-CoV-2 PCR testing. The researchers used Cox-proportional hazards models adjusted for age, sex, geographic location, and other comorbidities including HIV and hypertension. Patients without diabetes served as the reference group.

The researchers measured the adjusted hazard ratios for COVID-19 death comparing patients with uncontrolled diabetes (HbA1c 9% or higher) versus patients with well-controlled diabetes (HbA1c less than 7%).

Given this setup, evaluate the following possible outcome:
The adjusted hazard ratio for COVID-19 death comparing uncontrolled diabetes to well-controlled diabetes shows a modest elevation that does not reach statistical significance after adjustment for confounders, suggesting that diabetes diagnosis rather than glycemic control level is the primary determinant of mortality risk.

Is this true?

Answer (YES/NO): NO